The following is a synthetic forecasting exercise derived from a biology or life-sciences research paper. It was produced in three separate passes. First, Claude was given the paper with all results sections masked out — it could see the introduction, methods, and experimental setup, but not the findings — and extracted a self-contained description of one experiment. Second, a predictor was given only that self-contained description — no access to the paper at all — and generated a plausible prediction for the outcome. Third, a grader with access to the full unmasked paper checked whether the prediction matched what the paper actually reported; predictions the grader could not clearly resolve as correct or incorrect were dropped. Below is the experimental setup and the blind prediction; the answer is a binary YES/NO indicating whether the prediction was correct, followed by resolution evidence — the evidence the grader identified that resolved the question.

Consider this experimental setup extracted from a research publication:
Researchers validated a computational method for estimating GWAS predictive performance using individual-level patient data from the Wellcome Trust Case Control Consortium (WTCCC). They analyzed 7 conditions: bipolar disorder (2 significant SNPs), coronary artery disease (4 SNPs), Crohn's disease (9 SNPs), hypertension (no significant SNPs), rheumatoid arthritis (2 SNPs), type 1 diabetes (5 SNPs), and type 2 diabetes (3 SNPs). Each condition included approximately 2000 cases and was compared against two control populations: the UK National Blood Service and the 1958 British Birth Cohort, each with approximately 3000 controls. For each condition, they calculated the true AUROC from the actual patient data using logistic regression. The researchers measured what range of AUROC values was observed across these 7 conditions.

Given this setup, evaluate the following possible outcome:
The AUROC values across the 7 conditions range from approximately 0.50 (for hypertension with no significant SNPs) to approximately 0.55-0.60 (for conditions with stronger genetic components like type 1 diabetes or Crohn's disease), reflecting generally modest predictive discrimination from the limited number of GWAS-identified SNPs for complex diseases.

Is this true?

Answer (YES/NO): NO